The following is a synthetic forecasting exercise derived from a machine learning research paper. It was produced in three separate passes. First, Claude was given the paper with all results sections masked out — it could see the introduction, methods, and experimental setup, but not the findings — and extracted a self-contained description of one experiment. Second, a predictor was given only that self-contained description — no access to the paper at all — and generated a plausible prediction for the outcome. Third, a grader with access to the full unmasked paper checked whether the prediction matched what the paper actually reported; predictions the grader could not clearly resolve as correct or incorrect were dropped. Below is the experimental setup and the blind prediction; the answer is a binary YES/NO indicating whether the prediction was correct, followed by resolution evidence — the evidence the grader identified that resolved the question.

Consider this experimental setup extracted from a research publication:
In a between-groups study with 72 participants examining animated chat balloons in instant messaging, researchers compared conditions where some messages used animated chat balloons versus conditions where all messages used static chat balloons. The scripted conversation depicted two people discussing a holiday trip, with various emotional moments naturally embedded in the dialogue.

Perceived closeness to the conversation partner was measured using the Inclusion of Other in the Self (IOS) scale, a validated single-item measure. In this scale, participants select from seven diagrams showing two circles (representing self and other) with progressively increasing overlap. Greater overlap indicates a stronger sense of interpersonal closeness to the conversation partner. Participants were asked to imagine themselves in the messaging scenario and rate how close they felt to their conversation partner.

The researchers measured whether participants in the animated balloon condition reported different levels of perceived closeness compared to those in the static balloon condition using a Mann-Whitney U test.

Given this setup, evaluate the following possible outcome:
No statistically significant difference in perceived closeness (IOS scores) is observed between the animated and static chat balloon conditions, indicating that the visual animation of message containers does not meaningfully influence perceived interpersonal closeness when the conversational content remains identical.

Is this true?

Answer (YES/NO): NO